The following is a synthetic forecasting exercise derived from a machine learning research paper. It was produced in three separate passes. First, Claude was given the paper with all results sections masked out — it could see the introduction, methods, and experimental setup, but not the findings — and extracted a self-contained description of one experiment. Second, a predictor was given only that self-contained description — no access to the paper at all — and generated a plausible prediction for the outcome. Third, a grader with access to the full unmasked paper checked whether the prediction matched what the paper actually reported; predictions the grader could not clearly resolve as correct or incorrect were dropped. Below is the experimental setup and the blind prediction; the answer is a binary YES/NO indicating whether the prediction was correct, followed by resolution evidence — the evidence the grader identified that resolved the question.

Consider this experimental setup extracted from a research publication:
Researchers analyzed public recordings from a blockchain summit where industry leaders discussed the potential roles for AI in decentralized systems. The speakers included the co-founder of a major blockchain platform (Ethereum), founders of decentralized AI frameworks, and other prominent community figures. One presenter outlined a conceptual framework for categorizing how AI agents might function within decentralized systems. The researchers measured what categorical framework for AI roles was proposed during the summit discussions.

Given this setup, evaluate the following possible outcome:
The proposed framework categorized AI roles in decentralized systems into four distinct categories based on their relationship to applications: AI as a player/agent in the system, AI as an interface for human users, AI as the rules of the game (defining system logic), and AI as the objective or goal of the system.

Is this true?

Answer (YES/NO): YES